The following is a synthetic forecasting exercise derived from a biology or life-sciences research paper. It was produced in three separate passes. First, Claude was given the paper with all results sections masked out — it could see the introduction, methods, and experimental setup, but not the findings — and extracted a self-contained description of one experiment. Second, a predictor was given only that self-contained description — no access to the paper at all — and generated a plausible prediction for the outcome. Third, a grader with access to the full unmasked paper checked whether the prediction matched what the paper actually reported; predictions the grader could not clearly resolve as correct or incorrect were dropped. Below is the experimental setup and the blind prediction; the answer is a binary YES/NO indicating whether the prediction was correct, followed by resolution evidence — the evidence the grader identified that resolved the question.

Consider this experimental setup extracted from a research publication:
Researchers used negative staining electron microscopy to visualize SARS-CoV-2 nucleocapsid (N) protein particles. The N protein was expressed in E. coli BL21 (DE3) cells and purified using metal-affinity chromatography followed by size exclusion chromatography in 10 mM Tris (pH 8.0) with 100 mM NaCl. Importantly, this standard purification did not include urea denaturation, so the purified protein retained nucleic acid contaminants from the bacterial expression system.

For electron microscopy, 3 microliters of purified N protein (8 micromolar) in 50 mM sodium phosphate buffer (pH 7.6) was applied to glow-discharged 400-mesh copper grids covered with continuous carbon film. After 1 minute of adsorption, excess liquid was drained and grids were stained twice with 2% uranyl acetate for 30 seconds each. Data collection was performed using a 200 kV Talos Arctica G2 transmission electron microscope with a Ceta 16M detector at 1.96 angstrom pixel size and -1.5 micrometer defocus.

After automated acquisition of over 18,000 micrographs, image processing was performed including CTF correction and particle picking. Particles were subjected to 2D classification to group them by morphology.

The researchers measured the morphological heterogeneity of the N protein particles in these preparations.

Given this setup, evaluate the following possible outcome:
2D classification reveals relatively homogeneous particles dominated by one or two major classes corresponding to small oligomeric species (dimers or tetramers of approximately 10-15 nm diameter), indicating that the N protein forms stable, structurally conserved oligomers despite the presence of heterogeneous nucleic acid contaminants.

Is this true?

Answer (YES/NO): NO